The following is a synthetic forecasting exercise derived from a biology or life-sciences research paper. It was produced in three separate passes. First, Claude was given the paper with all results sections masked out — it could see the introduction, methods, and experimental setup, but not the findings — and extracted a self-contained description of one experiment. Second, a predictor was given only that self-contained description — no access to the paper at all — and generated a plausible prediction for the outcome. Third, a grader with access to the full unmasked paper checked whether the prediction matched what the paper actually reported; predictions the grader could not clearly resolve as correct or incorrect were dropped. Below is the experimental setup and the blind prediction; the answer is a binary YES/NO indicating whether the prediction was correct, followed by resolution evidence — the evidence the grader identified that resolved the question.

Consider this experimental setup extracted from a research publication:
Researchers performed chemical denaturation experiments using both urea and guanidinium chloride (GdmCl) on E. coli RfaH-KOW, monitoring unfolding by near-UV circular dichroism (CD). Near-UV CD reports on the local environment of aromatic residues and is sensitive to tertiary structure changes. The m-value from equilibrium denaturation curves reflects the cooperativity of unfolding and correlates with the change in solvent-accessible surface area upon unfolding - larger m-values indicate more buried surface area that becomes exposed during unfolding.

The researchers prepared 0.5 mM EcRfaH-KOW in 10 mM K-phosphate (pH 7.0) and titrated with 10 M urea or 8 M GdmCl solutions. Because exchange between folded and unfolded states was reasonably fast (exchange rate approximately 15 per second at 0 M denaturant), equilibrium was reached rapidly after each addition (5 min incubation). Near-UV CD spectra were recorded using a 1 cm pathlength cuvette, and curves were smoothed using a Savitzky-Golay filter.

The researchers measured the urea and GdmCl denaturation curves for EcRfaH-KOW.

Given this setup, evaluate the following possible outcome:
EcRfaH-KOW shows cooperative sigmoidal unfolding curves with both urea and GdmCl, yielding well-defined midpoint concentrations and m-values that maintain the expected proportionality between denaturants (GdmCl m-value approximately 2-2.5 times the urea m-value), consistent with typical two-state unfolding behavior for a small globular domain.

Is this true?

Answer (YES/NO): NO